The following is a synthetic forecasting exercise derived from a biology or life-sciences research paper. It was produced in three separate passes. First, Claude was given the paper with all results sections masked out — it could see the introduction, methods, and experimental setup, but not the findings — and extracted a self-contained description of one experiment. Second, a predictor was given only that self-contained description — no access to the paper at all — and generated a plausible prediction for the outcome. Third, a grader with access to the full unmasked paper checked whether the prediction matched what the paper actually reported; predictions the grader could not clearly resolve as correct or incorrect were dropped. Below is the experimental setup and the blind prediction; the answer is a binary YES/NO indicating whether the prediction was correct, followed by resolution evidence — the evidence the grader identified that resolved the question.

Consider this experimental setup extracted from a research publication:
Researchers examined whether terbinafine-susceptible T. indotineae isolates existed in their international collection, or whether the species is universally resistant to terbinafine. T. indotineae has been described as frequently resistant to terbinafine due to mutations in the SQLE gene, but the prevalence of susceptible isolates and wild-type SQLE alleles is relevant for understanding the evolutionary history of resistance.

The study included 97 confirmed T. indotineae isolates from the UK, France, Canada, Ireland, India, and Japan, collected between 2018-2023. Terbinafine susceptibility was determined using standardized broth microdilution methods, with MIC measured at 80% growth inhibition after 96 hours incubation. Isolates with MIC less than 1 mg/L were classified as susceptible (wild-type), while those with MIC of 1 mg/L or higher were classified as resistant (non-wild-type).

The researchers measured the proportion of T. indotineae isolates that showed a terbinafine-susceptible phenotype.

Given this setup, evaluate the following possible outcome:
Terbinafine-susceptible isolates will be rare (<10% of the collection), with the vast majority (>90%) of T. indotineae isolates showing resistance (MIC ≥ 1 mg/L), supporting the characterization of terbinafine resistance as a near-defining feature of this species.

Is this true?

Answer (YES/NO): NO